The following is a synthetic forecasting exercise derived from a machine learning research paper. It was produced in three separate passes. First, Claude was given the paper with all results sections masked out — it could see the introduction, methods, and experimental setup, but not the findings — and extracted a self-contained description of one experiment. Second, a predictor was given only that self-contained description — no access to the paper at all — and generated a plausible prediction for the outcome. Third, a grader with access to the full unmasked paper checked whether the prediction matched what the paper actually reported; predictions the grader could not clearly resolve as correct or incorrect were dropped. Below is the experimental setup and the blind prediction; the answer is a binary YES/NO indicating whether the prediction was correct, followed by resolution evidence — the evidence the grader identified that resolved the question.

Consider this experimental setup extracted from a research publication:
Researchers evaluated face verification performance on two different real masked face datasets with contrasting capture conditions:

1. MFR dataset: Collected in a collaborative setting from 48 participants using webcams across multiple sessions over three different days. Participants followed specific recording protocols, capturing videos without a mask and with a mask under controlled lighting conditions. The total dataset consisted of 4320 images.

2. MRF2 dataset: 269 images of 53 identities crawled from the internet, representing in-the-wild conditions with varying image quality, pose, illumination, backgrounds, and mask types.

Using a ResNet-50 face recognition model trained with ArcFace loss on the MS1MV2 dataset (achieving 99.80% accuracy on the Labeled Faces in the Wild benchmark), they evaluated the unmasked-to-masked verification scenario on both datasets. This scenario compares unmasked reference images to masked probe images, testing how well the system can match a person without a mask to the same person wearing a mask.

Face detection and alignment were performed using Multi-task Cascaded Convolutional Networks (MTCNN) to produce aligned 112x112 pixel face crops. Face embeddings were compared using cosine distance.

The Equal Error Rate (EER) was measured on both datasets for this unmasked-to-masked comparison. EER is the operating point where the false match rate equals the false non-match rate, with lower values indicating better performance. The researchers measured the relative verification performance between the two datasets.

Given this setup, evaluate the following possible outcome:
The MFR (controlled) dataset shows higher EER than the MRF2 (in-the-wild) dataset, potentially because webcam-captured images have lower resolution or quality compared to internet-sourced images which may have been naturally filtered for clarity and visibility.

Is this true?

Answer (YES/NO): NO